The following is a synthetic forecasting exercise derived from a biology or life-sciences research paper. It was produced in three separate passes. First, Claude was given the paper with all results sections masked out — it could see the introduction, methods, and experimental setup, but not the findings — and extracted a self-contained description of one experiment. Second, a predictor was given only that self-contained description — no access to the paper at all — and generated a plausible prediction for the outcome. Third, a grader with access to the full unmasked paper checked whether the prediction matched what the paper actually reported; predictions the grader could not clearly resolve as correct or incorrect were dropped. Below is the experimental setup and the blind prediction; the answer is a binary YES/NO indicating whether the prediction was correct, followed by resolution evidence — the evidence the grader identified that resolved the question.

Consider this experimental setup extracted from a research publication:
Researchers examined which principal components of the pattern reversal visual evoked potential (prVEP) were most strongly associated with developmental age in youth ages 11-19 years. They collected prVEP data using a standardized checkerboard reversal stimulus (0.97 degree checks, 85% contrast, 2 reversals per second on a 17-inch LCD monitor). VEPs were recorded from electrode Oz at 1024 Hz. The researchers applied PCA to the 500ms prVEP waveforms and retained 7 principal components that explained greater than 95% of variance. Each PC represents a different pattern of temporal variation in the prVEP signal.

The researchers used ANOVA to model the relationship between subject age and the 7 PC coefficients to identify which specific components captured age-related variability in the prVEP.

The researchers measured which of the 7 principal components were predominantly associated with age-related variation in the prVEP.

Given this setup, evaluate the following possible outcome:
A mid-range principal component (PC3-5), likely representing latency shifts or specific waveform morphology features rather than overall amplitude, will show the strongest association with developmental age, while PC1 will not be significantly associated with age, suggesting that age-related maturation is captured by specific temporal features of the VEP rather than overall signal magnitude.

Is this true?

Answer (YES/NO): NO